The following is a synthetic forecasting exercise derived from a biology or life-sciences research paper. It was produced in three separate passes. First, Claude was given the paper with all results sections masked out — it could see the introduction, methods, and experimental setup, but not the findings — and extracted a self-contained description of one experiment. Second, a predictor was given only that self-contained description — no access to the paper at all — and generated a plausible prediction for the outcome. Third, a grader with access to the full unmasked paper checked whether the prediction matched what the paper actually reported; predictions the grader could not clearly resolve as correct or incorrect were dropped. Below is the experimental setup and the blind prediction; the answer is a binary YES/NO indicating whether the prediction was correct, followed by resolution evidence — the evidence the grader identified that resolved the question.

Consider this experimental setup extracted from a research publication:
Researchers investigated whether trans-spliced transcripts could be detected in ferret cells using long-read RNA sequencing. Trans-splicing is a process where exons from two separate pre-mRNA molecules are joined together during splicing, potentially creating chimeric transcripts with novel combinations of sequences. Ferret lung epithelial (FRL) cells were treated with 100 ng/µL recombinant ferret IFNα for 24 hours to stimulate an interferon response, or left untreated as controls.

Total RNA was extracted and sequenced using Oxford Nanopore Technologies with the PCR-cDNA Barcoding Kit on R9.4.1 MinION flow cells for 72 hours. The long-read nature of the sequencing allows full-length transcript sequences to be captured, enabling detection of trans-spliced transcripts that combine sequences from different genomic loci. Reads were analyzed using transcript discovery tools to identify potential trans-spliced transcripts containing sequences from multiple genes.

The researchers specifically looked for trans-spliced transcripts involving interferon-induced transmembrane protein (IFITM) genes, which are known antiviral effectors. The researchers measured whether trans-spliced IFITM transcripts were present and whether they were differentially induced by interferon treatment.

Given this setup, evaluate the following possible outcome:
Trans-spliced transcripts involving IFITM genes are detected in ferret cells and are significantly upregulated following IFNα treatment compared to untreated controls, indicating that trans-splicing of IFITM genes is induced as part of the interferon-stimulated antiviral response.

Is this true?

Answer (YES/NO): NO